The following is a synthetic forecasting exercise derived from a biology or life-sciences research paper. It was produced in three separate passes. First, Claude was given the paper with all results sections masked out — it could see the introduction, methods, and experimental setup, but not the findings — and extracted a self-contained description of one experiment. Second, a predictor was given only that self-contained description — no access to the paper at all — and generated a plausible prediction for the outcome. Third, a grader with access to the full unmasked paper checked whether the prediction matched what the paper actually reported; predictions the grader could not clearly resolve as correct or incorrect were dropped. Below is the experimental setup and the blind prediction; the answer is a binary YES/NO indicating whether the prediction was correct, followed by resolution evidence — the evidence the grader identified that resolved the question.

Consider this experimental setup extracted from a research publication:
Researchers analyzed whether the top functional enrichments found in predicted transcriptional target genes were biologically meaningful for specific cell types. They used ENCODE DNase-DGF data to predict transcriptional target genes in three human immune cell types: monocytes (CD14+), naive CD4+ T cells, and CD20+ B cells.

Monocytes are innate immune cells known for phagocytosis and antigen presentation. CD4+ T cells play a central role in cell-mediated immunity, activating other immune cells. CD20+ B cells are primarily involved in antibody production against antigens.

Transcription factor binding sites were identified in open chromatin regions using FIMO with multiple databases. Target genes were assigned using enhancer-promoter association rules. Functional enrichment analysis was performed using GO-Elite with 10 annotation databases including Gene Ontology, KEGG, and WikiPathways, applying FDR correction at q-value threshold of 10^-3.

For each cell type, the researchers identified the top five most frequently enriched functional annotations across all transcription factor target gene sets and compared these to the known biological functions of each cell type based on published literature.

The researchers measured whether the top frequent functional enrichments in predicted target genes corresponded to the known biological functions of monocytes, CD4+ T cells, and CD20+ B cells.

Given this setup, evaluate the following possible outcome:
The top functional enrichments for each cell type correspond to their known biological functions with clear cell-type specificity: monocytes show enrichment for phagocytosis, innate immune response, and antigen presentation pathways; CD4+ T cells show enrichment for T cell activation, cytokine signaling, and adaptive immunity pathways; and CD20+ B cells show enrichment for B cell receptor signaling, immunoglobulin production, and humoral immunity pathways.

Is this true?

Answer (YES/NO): NO